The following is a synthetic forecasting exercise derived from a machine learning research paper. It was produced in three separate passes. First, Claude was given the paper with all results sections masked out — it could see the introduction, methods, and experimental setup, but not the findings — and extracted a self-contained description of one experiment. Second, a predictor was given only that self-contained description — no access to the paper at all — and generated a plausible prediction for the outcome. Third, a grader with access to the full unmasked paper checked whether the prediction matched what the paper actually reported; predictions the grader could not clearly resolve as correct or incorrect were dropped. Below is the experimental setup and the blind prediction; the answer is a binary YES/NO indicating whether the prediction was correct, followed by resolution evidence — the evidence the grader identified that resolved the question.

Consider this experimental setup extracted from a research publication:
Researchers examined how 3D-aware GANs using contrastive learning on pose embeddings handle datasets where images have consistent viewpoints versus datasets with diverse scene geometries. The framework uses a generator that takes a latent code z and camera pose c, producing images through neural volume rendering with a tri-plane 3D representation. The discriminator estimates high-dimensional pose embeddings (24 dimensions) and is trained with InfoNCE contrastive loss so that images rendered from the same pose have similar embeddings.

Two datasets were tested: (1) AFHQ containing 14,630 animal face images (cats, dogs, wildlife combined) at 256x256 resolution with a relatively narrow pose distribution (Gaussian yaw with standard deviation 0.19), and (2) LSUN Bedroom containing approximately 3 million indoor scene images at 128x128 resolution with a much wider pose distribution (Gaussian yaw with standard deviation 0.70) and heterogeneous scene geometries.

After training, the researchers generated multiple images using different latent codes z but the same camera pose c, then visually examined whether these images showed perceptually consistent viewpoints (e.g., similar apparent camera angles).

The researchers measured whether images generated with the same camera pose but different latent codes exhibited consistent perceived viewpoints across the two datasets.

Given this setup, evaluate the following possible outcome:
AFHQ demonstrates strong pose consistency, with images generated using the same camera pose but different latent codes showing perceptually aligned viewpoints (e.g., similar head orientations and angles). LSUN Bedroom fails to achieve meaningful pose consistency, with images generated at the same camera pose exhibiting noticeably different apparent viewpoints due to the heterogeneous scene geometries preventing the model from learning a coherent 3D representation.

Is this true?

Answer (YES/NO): NO